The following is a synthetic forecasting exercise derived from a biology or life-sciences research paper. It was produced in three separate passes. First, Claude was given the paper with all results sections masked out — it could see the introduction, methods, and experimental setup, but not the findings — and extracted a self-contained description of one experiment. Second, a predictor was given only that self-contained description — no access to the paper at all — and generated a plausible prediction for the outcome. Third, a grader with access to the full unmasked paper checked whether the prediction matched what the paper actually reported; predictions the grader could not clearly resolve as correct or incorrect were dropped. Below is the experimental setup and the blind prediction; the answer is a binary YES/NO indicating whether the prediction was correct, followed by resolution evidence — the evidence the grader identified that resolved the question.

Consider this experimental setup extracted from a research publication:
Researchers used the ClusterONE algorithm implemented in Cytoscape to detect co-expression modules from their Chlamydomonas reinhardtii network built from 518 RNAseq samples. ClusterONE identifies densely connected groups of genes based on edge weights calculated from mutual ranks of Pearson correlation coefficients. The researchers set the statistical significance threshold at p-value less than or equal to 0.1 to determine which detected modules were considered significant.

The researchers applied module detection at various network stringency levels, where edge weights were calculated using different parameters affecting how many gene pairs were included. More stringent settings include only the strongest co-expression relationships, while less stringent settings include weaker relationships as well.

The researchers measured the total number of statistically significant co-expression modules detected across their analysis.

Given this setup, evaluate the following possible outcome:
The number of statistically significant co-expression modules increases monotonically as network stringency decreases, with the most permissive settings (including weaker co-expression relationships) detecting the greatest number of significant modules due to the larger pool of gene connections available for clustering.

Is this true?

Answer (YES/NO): NO